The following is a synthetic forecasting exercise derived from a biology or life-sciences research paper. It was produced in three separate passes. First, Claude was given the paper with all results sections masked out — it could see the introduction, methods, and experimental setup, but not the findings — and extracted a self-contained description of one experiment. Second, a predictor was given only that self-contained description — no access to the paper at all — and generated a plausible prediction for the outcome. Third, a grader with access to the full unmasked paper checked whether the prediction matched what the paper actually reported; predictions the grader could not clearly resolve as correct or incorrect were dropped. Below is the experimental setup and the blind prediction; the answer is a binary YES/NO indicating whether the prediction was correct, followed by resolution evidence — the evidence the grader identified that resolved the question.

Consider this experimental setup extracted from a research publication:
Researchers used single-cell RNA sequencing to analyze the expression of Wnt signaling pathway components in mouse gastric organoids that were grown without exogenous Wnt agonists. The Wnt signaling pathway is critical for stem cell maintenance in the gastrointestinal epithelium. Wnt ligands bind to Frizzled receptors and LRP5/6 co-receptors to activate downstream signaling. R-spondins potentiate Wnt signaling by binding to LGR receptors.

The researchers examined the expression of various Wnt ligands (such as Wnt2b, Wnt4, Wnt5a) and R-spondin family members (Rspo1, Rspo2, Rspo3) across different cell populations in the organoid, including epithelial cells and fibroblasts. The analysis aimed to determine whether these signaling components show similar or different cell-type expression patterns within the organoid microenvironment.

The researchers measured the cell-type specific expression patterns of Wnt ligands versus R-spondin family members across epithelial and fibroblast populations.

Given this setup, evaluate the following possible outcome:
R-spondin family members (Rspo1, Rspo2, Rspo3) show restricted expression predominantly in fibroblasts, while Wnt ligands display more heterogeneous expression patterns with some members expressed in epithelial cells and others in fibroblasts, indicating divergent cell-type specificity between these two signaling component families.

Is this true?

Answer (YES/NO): NO